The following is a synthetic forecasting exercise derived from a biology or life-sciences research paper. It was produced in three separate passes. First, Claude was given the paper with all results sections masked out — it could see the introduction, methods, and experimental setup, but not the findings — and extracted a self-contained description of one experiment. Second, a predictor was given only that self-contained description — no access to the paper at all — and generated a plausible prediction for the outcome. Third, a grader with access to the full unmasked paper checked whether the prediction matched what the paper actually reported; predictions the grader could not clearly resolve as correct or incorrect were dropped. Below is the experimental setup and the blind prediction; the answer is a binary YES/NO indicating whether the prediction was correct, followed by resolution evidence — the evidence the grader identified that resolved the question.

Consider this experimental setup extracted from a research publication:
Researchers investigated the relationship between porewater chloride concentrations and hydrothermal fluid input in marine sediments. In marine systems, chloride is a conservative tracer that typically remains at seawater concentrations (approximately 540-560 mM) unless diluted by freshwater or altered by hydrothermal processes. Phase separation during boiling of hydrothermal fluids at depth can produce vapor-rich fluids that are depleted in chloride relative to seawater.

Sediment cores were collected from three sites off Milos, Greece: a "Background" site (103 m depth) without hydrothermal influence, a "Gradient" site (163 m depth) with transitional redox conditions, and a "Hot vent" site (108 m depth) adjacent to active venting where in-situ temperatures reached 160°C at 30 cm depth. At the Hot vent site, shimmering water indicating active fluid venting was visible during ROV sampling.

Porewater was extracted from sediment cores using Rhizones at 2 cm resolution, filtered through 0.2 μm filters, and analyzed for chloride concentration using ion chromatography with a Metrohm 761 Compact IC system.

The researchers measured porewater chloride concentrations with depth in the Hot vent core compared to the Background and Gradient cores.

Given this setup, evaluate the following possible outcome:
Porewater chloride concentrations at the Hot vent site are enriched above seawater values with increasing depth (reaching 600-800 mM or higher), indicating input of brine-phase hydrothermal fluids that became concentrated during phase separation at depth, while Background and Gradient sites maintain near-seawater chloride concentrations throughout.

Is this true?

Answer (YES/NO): NO